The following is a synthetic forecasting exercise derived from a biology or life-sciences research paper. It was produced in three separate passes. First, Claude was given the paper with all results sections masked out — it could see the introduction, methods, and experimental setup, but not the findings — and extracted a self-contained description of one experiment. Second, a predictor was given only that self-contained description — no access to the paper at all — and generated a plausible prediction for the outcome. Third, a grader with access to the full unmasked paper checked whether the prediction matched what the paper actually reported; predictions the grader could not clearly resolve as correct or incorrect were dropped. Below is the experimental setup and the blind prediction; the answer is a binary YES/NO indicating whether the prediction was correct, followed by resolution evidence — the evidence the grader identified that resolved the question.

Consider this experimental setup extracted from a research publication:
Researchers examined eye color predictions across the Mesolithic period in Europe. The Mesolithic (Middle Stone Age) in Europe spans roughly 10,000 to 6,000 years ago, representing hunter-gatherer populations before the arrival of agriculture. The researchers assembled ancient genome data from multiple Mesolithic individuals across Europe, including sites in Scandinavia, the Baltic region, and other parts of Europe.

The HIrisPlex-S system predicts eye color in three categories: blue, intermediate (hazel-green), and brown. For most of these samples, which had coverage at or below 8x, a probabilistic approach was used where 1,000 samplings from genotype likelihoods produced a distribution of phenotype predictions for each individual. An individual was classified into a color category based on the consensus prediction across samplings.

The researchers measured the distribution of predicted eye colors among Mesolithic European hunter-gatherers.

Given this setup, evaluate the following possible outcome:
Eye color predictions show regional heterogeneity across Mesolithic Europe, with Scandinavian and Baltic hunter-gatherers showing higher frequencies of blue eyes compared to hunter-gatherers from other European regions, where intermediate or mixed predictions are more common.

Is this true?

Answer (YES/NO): NO